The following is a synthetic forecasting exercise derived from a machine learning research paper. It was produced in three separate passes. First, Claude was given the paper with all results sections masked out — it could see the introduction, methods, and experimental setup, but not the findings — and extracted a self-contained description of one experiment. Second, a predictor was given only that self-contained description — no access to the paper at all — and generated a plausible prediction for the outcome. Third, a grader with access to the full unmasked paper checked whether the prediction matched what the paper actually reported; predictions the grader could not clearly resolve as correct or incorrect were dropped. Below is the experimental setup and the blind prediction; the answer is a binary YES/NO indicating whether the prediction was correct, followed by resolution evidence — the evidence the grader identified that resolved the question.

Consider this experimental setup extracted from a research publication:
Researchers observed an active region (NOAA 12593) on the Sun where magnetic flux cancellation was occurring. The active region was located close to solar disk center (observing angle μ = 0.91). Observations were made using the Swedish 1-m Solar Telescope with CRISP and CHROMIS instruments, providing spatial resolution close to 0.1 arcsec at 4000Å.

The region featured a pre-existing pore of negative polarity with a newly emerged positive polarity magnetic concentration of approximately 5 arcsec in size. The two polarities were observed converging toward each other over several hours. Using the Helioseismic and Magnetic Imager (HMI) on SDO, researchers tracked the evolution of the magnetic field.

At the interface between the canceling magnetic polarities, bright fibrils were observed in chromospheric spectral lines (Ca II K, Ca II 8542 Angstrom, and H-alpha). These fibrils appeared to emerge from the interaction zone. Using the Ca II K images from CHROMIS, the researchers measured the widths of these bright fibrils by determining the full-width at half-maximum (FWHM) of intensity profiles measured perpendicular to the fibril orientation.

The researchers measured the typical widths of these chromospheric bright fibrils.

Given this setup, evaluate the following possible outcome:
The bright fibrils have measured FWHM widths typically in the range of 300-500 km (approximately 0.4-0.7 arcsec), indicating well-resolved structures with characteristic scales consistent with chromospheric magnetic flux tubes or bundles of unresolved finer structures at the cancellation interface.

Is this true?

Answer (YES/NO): NO